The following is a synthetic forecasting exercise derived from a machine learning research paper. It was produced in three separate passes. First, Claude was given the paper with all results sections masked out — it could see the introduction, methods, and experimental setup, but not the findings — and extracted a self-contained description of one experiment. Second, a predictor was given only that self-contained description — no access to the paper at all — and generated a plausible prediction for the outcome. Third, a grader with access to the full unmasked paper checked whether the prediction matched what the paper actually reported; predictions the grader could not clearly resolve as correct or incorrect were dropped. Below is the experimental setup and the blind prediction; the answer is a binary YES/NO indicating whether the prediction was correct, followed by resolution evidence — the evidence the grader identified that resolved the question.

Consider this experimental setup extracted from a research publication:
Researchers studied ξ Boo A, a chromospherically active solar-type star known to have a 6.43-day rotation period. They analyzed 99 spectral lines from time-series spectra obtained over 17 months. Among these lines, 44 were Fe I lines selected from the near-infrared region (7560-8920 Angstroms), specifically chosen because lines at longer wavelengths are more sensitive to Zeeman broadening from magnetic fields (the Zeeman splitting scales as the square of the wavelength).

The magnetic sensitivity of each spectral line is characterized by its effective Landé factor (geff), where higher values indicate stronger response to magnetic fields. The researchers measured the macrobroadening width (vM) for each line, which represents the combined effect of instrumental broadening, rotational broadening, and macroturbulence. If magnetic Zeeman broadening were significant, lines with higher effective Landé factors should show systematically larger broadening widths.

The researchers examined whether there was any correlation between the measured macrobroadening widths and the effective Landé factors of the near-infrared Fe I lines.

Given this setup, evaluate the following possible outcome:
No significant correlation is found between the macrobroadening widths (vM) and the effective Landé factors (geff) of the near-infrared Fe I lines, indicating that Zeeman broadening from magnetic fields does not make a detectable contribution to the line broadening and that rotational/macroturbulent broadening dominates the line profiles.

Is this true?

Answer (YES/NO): NO